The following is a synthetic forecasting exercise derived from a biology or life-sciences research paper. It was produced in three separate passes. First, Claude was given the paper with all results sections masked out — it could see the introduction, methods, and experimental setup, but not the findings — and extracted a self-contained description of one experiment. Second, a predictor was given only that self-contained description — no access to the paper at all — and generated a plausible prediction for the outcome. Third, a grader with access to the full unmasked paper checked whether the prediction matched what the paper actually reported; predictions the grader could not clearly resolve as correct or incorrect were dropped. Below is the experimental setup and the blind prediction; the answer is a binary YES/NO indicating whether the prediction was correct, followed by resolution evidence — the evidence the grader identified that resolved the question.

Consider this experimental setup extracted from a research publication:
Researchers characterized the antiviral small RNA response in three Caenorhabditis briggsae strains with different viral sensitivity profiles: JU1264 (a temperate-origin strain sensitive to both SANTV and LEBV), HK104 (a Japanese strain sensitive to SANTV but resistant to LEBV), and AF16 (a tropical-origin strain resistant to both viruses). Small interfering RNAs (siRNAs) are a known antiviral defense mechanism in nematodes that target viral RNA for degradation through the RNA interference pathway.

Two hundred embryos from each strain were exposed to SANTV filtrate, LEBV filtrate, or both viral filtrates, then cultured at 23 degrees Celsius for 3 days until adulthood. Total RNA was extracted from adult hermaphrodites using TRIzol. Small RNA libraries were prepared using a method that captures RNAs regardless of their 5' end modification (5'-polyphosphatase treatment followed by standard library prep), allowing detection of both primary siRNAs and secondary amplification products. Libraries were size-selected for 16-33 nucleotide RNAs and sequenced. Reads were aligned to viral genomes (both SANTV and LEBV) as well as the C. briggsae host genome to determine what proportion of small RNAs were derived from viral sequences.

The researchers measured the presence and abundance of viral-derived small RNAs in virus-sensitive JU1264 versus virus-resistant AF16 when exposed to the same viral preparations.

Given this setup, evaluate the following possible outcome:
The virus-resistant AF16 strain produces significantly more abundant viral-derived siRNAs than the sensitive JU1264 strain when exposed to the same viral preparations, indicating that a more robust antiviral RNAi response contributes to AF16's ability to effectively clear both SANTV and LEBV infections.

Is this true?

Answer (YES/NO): NO